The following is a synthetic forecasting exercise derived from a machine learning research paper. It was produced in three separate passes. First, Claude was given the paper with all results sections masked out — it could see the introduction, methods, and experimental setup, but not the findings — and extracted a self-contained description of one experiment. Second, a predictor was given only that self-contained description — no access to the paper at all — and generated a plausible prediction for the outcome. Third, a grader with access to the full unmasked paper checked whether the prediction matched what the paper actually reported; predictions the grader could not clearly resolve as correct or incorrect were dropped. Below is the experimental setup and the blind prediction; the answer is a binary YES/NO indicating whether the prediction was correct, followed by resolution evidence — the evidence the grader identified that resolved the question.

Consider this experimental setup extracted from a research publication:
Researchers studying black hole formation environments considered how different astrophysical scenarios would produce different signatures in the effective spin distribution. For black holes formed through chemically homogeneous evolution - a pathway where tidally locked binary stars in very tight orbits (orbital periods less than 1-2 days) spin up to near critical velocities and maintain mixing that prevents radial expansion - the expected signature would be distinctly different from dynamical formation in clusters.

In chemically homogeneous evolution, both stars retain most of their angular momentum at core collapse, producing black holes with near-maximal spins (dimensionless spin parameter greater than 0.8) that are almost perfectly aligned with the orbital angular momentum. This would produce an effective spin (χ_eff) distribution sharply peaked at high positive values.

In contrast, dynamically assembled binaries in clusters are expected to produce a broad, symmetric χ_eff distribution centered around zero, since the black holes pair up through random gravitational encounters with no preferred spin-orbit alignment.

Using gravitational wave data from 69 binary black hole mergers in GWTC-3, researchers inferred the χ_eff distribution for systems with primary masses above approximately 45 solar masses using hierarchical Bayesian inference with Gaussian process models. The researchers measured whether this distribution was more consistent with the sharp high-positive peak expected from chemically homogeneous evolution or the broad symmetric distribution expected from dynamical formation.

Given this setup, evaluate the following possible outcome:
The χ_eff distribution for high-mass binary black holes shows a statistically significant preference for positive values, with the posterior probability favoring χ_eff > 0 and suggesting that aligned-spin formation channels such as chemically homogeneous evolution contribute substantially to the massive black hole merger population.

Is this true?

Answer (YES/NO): NO